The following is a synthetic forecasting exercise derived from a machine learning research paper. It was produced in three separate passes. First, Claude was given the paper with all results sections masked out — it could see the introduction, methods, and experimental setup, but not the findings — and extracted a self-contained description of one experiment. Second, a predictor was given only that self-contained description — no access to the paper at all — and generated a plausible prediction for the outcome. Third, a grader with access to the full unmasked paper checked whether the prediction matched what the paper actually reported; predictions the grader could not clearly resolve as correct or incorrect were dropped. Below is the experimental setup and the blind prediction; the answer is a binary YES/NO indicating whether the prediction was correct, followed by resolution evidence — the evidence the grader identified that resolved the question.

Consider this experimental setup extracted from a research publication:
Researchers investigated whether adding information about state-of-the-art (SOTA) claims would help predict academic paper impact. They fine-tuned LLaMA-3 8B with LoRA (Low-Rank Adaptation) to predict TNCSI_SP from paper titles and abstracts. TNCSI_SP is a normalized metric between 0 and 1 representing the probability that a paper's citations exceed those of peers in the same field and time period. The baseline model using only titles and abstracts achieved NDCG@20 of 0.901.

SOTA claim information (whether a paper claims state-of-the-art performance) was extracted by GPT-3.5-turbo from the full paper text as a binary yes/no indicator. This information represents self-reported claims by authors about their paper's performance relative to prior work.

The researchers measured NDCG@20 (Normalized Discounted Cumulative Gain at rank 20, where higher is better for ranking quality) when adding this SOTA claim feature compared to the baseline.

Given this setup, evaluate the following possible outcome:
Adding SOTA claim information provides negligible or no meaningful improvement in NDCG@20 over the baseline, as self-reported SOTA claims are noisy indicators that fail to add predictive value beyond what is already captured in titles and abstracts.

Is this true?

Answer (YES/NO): NO